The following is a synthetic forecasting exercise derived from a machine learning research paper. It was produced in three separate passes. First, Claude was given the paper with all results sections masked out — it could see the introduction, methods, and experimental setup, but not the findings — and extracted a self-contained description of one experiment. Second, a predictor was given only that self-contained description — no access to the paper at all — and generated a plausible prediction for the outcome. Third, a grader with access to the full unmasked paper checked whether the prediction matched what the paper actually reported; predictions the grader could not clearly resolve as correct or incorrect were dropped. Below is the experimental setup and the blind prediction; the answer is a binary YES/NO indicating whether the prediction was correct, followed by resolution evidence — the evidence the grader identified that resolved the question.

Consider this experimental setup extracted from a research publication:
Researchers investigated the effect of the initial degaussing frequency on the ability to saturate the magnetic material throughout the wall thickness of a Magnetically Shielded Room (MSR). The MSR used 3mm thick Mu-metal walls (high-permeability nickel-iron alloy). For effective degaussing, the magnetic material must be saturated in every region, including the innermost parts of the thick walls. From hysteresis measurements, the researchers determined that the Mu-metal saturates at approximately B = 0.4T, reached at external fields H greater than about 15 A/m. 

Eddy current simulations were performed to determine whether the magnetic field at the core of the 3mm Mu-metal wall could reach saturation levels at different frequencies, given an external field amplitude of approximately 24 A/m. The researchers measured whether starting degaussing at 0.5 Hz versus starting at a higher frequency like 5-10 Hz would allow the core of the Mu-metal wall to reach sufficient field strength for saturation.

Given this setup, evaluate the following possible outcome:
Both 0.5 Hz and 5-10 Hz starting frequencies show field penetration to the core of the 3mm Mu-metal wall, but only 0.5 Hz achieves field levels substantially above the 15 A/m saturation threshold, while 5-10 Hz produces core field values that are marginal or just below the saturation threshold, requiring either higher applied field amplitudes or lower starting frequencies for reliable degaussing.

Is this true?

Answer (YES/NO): NO